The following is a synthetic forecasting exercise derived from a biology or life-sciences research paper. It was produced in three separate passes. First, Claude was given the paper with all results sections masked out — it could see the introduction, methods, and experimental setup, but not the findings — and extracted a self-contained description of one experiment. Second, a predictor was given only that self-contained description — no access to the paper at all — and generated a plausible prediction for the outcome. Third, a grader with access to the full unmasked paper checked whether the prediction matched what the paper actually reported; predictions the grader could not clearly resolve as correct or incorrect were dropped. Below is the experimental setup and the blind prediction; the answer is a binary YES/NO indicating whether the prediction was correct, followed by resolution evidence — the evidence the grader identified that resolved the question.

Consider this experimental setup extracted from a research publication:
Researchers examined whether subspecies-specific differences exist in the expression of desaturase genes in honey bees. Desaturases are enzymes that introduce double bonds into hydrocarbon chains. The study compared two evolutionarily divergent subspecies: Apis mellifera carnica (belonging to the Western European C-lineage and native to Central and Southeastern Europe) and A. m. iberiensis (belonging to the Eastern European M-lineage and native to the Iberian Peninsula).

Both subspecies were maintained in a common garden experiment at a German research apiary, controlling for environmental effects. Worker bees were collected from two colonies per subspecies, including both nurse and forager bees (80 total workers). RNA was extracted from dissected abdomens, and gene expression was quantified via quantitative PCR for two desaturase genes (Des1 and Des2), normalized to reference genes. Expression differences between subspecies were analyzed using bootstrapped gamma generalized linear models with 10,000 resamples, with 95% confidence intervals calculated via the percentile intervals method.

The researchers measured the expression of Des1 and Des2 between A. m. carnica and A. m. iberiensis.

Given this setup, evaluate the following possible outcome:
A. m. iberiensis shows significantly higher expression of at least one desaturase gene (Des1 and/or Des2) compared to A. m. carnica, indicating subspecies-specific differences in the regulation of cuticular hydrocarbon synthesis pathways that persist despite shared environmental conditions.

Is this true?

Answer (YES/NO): YES